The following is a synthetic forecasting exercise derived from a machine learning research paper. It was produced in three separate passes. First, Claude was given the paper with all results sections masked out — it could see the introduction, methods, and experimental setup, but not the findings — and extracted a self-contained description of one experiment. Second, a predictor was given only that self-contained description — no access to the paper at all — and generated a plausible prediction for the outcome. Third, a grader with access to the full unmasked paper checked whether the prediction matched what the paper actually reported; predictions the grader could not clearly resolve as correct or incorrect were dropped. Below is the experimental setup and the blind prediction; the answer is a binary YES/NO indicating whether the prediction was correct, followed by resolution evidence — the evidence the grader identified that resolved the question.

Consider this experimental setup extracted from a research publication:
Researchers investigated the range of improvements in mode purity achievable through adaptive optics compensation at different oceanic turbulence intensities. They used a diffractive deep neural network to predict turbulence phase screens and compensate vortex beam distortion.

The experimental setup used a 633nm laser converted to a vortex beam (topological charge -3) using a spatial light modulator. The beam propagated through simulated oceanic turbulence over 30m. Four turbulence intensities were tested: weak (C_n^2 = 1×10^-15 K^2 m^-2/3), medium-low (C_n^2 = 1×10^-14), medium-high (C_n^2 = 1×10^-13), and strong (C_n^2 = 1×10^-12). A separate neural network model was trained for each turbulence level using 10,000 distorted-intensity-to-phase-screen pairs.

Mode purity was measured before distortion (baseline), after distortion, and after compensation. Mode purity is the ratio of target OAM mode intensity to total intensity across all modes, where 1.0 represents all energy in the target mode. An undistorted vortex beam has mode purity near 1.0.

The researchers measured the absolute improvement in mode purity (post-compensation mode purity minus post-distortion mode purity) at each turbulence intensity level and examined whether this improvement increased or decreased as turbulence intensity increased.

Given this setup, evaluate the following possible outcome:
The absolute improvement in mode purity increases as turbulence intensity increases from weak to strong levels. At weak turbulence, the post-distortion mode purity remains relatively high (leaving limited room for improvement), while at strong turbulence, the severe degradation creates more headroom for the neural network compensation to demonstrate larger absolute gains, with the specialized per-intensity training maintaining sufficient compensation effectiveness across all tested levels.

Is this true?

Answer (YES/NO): YES